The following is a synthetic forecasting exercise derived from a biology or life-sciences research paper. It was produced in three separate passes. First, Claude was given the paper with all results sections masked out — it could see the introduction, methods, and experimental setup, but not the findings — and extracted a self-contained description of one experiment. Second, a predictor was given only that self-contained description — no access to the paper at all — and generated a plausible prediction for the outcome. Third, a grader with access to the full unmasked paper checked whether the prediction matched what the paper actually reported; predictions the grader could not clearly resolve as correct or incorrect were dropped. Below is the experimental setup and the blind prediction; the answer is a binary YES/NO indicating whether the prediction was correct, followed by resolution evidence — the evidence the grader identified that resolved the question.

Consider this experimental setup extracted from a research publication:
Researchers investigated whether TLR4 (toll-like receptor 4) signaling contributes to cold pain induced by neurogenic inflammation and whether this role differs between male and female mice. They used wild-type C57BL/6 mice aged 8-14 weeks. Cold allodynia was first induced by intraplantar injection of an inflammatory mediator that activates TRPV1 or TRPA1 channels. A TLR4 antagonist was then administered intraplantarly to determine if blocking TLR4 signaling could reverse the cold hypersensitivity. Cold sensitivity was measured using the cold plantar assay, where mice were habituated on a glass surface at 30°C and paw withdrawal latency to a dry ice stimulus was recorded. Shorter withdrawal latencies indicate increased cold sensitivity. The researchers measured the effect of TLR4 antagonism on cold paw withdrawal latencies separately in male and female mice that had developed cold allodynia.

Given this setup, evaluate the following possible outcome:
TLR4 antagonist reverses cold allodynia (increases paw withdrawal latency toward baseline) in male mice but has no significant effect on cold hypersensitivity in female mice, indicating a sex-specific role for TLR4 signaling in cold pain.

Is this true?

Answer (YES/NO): YES